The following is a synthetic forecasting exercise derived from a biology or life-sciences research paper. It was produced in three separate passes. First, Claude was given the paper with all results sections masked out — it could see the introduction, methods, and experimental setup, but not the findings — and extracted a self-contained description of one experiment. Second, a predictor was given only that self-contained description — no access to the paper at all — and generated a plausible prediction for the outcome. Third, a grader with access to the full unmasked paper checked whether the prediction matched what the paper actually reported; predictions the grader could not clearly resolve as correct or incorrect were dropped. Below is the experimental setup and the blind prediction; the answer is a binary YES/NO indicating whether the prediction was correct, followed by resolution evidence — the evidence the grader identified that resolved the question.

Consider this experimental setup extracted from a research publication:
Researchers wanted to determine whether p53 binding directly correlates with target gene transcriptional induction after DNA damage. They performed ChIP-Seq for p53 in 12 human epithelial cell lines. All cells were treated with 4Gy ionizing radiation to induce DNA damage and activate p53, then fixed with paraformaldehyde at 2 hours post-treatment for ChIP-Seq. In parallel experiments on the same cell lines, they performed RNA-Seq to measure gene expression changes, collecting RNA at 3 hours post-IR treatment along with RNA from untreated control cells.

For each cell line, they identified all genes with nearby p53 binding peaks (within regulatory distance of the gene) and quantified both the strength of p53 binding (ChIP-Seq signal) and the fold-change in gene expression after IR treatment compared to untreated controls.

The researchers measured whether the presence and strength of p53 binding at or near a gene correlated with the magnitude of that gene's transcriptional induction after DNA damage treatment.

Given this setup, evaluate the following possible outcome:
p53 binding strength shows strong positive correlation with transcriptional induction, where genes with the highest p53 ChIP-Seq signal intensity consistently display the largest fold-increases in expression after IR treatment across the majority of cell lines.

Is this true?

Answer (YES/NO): NO